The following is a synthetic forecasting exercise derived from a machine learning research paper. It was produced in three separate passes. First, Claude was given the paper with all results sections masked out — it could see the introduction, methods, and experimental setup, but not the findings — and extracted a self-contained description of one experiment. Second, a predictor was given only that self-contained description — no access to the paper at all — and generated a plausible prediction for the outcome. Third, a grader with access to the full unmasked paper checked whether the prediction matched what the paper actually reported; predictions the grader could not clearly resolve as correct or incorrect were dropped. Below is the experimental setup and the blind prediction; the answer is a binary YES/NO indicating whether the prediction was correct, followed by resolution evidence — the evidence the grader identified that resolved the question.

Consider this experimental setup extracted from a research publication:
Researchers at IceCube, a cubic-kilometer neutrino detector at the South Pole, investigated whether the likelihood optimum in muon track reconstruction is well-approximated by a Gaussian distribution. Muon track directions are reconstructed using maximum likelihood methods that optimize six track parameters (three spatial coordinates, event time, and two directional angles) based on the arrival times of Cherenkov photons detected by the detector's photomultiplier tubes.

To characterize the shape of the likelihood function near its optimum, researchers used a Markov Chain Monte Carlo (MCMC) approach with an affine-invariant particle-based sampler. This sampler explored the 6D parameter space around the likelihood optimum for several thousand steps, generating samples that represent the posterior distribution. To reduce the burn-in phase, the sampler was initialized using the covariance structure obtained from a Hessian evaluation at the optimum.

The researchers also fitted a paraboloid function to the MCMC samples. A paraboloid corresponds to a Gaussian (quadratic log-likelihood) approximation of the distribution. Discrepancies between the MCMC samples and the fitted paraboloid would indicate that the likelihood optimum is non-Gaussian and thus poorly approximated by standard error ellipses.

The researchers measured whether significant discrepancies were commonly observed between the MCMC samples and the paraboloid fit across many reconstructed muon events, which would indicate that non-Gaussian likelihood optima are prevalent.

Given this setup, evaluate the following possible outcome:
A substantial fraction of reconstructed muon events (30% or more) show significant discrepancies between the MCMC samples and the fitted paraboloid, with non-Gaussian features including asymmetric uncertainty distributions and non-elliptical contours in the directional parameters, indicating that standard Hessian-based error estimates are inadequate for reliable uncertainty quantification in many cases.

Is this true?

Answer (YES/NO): NO